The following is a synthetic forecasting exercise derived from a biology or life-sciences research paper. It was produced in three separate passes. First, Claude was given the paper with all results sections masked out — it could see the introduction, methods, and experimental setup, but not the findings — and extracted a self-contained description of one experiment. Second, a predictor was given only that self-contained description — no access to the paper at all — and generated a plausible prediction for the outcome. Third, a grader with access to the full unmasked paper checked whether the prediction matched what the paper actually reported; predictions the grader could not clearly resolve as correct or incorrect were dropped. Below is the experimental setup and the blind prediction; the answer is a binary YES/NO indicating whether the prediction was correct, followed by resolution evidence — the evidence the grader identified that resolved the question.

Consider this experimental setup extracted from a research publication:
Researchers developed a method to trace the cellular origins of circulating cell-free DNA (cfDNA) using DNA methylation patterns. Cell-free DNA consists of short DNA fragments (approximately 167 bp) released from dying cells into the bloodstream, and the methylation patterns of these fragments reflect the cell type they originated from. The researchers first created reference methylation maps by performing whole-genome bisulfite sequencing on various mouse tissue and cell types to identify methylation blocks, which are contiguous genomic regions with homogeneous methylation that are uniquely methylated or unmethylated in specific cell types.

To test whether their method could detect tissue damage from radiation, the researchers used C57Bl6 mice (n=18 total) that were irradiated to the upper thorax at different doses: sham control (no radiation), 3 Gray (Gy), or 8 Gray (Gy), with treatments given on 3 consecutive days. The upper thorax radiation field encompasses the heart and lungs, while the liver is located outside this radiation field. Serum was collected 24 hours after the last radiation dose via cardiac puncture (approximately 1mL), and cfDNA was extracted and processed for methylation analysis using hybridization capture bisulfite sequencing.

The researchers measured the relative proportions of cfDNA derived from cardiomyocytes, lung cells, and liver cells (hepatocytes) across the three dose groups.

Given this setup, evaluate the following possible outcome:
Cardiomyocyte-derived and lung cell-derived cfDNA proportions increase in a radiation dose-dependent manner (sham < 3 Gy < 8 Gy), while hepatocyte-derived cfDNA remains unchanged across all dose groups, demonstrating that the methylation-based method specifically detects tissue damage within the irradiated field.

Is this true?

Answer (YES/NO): YES